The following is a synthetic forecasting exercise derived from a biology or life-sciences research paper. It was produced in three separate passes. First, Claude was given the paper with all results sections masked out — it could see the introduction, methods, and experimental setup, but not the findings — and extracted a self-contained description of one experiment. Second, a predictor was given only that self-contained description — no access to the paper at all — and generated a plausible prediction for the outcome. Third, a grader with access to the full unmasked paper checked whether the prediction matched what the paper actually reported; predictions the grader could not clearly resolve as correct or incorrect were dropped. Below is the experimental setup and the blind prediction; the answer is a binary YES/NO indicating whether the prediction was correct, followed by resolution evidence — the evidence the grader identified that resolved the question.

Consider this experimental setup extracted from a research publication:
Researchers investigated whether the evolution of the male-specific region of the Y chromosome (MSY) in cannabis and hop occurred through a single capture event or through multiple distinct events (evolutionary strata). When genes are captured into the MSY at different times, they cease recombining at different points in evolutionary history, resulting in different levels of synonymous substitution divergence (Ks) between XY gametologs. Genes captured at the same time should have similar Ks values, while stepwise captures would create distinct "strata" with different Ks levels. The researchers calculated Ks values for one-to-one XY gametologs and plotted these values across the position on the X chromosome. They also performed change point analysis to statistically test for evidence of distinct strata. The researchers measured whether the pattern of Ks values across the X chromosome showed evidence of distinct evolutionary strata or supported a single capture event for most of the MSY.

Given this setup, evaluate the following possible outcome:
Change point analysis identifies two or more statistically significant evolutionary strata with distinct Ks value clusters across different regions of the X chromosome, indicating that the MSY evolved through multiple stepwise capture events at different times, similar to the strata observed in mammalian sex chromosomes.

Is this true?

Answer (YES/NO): NO